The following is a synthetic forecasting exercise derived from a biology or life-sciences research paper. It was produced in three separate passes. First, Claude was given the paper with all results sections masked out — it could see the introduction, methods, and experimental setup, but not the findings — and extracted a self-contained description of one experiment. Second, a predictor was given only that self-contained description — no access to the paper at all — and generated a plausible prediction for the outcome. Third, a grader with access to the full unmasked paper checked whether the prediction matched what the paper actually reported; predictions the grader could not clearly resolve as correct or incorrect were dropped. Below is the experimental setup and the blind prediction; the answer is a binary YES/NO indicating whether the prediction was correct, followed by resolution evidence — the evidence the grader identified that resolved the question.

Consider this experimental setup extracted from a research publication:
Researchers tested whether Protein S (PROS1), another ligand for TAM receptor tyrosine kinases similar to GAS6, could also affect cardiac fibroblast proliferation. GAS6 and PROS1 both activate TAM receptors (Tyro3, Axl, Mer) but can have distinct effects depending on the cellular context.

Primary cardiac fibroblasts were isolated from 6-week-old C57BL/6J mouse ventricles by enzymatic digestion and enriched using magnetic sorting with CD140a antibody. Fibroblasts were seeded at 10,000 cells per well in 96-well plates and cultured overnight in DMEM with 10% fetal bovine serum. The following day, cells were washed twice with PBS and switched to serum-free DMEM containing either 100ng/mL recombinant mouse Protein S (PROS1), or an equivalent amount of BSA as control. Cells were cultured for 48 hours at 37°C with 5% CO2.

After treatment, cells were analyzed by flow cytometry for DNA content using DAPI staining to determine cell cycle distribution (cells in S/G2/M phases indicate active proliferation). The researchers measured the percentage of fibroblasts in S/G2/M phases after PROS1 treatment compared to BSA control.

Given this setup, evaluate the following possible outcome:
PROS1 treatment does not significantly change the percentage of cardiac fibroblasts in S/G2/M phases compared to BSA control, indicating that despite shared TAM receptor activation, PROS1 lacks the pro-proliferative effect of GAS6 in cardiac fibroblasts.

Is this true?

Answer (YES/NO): NO